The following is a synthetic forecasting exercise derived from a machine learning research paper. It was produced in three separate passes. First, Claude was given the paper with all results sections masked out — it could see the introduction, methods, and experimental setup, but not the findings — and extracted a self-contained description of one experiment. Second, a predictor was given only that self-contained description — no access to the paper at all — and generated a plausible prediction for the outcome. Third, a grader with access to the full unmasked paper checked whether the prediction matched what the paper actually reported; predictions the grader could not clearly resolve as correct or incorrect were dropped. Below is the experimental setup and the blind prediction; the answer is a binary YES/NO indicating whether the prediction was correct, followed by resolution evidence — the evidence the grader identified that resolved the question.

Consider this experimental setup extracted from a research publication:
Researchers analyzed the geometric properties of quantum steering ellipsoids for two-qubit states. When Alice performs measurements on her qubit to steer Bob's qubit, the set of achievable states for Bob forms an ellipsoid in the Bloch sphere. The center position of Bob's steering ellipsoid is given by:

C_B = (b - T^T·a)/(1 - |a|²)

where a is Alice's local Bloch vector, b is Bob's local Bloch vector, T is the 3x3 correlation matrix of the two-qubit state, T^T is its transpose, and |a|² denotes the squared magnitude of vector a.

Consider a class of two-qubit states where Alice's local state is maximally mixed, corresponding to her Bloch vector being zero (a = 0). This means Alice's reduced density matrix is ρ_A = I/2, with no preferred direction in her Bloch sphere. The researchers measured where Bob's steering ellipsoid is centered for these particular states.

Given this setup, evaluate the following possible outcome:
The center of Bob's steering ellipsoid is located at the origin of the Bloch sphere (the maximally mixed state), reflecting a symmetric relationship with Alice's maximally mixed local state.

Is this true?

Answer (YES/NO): NO